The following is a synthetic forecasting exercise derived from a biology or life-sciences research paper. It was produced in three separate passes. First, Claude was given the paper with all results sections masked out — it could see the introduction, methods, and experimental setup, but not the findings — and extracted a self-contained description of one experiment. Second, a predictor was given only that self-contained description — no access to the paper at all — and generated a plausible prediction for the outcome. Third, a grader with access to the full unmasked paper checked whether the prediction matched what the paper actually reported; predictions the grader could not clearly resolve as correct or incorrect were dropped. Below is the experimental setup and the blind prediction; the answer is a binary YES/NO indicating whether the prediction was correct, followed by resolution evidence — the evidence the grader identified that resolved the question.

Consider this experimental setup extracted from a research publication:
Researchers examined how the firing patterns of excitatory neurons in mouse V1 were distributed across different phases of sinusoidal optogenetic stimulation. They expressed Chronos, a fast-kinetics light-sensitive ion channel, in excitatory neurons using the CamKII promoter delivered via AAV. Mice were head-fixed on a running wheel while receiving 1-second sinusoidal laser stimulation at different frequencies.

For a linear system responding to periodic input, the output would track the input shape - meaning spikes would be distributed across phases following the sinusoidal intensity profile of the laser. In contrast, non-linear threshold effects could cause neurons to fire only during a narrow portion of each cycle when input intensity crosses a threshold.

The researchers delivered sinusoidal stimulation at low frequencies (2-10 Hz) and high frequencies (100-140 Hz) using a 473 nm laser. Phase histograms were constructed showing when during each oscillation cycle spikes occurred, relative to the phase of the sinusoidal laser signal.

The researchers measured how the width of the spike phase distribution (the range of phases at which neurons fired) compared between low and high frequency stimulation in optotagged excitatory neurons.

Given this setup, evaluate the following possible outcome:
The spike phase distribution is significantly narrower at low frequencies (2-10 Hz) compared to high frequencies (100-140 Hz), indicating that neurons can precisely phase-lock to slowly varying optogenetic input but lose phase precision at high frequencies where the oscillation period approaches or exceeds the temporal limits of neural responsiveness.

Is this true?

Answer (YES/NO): NO